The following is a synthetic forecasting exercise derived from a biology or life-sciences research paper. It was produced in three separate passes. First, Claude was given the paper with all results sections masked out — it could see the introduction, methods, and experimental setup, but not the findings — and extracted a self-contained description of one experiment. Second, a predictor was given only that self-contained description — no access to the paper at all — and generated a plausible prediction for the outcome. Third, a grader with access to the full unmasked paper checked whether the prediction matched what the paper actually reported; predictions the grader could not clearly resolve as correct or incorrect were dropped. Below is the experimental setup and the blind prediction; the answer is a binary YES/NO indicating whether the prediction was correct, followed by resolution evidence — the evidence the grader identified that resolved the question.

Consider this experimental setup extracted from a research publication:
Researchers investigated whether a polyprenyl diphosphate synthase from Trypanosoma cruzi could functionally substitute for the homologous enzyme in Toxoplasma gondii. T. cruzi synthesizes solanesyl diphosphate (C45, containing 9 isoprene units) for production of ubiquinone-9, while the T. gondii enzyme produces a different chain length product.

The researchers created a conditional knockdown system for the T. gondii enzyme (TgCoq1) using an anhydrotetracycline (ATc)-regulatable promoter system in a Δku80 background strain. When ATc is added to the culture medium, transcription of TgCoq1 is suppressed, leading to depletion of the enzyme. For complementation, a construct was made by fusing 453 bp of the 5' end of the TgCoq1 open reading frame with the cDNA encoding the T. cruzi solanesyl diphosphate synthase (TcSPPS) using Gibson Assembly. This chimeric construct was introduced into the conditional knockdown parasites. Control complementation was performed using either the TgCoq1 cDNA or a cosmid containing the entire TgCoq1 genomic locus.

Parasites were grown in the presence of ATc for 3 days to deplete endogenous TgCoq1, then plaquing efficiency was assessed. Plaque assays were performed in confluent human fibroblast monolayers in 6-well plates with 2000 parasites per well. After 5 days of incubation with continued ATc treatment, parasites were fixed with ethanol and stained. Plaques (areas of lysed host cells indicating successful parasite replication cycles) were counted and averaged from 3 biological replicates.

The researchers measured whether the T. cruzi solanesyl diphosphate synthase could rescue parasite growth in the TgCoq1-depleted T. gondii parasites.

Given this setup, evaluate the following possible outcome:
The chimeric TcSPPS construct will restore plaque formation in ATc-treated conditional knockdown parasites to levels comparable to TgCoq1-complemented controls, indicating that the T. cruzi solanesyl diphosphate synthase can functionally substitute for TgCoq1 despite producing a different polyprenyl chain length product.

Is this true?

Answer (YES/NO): YES